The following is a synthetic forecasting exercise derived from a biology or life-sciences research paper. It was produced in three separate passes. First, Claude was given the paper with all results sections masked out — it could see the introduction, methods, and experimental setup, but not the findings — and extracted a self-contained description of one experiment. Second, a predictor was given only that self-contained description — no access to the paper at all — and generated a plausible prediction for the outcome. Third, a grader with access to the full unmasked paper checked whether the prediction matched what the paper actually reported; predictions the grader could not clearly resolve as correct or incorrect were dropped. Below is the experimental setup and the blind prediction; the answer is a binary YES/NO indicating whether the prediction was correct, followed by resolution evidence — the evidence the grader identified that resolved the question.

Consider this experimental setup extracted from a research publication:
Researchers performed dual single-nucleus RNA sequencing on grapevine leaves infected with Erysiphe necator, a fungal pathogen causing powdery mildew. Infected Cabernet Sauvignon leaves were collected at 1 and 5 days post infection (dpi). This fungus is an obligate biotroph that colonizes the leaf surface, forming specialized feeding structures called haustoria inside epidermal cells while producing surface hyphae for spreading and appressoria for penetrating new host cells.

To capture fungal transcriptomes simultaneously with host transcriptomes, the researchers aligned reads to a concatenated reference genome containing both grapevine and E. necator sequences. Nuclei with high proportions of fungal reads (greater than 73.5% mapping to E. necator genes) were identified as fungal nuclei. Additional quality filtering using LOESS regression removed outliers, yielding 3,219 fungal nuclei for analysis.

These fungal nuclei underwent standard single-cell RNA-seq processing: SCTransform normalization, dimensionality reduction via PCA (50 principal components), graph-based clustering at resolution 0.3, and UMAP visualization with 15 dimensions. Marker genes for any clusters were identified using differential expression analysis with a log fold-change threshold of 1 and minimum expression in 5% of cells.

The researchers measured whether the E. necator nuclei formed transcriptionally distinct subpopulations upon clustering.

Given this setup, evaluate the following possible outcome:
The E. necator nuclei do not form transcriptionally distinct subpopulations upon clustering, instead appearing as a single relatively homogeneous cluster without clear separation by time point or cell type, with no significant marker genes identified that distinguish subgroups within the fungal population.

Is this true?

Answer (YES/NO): NO